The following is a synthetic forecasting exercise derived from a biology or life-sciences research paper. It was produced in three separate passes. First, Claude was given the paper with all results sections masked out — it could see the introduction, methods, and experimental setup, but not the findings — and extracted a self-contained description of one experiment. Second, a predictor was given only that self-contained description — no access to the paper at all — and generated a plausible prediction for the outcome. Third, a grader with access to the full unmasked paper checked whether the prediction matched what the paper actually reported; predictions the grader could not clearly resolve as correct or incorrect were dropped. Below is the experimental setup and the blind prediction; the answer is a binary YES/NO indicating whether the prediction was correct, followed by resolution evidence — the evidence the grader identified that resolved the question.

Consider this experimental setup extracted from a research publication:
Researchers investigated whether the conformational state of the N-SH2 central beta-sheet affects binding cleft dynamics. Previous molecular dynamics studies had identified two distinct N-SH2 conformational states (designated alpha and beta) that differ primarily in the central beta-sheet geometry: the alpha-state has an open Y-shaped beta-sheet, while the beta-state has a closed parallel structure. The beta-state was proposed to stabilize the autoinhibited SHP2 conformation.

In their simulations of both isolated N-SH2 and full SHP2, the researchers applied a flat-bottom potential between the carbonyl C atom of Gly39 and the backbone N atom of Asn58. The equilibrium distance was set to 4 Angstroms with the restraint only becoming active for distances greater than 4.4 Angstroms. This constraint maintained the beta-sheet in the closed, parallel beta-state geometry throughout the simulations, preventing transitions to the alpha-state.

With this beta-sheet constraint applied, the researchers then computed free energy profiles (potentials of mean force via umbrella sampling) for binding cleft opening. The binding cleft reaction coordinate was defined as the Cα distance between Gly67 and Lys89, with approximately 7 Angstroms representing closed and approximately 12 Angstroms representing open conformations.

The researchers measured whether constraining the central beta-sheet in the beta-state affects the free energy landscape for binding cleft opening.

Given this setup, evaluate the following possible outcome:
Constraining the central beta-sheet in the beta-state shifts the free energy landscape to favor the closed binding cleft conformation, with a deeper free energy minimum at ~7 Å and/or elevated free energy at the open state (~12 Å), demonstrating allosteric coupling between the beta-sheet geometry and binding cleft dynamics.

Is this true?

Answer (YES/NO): NO